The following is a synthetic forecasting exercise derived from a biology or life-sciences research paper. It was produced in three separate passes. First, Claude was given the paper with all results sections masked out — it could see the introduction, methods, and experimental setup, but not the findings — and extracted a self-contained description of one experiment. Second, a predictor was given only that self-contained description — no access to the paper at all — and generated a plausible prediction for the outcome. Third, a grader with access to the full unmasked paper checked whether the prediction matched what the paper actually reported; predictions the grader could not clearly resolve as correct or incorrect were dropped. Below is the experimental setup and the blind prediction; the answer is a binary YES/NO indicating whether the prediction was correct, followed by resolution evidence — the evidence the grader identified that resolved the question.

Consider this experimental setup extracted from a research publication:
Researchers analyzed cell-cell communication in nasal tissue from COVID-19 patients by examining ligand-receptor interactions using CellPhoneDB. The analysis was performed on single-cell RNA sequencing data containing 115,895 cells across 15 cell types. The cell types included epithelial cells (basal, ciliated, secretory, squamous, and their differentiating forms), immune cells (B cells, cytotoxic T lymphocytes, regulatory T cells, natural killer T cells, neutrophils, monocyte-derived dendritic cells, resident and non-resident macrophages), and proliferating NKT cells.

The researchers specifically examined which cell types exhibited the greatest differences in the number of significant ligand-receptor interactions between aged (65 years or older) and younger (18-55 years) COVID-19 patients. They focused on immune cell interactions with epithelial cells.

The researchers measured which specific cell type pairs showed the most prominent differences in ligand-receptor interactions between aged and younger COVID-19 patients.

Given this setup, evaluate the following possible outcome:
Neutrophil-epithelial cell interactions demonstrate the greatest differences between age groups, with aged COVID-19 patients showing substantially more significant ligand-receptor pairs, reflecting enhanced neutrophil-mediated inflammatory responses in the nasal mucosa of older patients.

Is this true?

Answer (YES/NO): NO